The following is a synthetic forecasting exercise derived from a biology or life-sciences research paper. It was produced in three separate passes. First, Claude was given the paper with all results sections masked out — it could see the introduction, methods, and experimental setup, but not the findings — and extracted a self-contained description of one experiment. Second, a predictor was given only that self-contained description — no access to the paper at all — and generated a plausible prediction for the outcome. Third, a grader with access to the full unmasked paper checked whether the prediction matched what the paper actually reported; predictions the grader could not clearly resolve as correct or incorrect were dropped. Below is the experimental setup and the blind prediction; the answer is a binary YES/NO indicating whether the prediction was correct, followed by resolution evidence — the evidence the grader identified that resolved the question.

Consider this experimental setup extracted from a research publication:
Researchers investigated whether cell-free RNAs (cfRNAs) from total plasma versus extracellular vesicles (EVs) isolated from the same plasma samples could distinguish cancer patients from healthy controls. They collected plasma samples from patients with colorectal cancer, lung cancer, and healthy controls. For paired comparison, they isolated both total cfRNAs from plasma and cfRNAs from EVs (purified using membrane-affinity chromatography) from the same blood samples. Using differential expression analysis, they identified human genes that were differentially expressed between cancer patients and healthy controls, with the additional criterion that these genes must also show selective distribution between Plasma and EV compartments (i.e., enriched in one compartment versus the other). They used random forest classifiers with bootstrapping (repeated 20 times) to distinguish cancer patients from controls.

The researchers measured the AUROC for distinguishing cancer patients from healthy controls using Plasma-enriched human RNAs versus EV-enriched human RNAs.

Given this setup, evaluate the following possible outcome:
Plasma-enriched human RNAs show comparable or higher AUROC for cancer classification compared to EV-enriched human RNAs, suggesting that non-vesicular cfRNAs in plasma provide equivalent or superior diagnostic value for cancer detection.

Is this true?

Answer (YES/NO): YES